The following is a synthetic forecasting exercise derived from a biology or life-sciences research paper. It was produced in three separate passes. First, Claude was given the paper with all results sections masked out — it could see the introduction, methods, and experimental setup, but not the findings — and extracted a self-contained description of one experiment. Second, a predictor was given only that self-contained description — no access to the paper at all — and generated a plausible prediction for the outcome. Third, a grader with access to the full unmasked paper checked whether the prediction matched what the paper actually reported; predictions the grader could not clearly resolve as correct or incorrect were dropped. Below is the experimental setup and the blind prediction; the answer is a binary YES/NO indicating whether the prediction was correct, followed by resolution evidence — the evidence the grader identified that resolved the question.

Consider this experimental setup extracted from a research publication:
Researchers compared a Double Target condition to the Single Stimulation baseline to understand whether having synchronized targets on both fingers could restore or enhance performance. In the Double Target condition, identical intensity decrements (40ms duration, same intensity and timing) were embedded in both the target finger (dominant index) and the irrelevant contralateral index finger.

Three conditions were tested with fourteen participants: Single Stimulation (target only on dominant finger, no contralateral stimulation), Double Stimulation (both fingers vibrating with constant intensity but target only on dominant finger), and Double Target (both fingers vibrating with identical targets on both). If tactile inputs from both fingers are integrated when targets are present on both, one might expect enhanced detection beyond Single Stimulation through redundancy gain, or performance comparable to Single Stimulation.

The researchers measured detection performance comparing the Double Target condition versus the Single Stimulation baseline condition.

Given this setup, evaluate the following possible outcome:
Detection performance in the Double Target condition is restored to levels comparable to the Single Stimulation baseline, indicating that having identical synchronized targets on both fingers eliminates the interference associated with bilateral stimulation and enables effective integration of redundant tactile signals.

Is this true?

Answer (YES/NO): NO